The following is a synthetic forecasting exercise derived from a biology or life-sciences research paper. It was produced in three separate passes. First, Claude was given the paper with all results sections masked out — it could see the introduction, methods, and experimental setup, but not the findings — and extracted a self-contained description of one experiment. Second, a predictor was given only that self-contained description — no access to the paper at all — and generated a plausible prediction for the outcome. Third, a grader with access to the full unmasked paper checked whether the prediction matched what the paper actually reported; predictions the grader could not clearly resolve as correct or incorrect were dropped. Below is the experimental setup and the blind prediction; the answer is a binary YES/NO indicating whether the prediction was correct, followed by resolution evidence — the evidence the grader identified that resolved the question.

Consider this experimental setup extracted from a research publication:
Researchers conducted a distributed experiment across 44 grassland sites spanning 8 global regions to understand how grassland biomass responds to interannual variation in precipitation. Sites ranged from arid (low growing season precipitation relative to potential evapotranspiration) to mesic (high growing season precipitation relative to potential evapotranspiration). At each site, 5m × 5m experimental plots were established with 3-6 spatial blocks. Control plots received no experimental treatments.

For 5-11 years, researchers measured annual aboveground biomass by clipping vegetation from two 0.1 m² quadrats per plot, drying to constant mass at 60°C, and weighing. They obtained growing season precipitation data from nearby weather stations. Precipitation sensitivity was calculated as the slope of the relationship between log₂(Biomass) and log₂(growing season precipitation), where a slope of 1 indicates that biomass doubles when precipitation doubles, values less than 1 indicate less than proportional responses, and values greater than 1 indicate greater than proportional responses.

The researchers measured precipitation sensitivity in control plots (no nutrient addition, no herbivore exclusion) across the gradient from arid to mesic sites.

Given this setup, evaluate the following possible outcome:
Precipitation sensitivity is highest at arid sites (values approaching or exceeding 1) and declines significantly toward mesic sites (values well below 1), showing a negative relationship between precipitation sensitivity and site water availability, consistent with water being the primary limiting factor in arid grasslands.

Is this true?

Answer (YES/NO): NO